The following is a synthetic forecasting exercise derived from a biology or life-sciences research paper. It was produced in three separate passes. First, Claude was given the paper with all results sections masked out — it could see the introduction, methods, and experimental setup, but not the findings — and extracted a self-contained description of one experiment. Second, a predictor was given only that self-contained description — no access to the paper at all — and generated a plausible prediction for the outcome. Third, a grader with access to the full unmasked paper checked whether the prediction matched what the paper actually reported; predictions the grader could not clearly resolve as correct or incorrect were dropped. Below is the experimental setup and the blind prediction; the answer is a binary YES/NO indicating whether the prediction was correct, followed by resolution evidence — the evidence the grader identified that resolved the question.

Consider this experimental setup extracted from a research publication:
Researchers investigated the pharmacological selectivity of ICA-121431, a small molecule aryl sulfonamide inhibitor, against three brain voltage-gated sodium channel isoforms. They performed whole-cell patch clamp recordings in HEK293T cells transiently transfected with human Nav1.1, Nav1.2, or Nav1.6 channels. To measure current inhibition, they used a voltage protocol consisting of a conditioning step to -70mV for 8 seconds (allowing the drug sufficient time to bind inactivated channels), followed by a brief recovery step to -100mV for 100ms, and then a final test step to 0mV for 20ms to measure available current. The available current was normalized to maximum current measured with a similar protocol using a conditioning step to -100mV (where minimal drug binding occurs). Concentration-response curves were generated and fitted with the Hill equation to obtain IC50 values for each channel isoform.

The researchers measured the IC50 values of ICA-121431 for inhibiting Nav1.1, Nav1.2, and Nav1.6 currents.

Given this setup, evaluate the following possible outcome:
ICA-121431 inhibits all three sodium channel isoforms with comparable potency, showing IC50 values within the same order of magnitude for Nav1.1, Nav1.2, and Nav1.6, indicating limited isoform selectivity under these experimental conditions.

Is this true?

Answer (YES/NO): NO